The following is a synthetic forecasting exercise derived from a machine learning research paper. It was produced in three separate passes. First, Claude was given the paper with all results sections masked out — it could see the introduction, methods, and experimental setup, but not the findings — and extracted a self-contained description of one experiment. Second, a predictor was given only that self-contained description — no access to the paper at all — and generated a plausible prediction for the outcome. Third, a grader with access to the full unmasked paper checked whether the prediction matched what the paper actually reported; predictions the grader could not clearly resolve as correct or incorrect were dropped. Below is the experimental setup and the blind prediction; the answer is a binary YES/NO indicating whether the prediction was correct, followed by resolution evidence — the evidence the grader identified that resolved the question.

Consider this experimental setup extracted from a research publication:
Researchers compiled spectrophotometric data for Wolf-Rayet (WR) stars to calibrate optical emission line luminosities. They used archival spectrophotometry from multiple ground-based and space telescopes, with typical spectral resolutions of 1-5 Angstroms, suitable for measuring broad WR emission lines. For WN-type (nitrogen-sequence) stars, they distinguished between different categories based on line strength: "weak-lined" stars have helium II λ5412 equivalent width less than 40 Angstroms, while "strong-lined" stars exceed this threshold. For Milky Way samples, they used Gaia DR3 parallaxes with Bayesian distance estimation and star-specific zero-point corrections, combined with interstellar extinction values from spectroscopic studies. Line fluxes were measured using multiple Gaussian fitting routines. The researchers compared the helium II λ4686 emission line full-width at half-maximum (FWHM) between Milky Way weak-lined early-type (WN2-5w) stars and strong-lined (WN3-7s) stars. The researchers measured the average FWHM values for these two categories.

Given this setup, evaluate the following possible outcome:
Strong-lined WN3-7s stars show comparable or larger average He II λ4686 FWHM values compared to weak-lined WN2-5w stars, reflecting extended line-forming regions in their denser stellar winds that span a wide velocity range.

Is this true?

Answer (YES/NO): YES